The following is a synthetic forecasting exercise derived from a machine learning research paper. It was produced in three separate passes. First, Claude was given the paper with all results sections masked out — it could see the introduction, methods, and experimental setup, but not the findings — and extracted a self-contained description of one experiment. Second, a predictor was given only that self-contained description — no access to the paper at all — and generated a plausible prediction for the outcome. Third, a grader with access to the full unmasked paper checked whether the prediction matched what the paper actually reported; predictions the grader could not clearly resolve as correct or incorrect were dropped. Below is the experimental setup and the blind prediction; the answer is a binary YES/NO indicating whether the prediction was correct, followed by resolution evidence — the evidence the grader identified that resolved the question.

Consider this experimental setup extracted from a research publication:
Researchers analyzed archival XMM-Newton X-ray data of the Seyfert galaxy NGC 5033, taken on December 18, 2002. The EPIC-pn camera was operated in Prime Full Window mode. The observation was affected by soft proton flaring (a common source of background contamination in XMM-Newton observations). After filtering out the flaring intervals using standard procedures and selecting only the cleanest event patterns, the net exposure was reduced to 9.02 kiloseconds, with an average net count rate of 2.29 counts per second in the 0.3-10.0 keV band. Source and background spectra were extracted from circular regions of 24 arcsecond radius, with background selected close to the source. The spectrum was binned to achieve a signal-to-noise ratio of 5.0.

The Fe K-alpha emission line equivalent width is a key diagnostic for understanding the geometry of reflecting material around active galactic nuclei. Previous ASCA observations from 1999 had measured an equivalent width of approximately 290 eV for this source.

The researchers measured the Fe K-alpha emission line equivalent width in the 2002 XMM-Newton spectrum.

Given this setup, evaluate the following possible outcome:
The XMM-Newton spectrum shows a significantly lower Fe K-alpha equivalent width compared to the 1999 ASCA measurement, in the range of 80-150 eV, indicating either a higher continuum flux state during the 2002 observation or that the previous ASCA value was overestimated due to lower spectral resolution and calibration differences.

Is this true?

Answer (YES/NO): NO